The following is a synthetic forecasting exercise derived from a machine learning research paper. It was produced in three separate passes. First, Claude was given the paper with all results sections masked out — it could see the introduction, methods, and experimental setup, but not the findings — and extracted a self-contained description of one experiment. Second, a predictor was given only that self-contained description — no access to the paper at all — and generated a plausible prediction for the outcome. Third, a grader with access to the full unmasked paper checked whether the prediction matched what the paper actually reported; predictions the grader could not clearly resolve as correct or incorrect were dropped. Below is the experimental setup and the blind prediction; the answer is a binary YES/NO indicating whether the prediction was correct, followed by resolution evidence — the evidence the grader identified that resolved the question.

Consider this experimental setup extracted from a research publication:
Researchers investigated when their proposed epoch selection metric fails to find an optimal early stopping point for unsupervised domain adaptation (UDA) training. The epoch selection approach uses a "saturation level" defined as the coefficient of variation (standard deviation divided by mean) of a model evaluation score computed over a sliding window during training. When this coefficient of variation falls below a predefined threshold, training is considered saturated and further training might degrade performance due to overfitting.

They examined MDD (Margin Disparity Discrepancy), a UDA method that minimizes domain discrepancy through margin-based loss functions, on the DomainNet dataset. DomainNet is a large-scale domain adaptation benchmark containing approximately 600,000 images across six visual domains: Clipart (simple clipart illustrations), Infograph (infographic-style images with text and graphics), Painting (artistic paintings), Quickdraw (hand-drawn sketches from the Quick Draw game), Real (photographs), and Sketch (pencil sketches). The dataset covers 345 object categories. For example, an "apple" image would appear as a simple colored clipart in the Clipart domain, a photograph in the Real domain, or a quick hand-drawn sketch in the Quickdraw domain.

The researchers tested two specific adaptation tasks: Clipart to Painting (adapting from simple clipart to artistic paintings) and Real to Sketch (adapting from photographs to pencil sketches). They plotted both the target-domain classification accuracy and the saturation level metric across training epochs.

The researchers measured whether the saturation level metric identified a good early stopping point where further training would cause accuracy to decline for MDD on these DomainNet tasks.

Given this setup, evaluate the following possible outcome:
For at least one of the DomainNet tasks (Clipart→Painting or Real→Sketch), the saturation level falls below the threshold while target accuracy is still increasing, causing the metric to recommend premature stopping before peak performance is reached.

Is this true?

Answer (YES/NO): YES